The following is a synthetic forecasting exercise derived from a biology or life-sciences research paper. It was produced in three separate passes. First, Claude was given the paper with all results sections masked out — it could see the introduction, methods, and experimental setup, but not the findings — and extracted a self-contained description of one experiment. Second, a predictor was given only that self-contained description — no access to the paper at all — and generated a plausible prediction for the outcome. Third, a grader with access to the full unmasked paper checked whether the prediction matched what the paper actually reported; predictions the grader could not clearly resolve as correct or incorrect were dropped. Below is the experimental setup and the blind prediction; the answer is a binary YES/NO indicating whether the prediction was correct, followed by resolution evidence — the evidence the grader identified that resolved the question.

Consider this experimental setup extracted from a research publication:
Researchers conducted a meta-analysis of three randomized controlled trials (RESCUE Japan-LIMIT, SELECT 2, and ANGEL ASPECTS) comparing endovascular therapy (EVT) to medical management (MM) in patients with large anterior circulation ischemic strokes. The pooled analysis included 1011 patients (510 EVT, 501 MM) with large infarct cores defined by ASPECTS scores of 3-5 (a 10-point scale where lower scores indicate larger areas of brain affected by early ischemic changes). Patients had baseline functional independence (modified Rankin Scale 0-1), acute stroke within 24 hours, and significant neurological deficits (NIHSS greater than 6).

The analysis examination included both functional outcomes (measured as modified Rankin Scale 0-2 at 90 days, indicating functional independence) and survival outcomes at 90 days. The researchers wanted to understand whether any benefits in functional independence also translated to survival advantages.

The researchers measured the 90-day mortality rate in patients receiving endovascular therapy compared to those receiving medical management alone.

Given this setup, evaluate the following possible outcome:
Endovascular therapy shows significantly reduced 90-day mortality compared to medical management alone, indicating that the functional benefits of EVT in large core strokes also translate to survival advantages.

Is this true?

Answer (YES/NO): NO